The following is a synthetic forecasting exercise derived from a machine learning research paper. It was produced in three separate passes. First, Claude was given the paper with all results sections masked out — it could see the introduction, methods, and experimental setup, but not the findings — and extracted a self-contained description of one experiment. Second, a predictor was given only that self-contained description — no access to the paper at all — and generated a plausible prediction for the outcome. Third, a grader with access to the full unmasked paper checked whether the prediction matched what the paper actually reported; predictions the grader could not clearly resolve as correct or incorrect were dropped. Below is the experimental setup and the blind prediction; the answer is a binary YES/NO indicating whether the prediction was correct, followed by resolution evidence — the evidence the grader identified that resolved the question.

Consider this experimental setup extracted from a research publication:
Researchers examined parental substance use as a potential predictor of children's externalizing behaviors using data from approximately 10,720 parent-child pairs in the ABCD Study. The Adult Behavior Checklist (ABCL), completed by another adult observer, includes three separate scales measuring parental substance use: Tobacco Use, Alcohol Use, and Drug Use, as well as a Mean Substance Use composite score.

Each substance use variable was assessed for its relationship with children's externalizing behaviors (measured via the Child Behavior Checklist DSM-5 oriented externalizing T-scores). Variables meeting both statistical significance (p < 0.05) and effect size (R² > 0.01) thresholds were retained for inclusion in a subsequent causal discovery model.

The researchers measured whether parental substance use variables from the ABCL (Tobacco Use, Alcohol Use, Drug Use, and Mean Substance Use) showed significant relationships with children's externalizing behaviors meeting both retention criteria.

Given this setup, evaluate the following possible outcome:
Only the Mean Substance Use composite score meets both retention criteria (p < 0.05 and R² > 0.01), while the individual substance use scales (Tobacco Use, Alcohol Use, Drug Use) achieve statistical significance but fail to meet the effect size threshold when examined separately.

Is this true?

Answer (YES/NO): NO